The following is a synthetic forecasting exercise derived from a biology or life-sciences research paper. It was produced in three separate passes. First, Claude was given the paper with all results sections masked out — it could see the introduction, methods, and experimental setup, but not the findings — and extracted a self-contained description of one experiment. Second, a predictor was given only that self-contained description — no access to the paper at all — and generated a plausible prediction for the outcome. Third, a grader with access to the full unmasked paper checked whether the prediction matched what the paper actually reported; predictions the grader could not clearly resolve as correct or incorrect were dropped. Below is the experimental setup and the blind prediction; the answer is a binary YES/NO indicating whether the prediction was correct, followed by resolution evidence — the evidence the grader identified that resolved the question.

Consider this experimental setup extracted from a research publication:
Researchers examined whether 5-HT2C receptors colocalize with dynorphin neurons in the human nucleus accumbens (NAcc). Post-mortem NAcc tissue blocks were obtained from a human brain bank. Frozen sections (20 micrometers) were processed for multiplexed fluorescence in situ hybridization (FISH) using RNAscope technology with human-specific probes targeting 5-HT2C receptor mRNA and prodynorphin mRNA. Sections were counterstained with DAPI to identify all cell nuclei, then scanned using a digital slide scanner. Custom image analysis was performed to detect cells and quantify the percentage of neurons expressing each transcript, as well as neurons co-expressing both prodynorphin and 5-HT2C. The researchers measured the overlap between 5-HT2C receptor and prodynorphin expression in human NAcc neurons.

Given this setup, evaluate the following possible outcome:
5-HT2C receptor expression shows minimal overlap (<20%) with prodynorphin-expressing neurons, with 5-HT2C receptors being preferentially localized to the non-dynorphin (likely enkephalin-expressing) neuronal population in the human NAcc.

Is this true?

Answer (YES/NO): NO